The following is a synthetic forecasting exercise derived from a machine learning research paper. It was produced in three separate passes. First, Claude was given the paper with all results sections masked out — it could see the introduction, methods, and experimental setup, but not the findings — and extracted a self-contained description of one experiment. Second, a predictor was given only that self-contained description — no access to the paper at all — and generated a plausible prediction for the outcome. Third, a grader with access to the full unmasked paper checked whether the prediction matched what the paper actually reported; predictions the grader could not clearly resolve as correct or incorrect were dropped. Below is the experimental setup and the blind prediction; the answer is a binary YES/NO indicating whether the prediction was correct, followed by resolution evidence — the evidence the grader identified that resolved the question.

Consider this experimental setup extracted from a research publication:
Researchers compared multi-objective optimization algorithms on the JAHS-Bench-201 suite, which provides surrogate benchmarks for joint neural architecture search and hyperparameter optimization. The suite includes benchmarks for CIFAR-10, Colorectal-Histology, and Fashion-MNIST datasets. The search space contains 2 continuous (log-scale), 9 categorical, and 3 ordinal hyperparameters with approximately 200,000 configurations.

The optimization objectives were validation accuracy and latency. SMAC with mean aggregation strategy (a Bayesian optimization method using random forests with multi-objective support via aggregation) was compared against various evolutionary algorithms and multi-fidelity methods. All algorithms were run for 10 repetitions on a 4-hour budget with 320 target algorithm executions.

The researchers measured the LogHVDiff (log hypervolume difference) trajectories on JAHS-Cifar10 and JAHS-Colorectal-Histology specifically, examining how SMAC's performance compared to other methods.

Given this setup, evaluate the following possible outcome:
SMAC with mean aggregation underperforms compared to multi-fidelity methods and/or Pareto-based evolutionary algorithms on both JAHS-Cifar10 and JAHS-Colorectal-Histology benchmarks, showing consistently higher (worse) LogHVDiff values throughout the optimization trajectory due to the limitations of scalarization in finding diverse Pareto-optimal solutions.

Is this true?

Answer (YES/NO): NO